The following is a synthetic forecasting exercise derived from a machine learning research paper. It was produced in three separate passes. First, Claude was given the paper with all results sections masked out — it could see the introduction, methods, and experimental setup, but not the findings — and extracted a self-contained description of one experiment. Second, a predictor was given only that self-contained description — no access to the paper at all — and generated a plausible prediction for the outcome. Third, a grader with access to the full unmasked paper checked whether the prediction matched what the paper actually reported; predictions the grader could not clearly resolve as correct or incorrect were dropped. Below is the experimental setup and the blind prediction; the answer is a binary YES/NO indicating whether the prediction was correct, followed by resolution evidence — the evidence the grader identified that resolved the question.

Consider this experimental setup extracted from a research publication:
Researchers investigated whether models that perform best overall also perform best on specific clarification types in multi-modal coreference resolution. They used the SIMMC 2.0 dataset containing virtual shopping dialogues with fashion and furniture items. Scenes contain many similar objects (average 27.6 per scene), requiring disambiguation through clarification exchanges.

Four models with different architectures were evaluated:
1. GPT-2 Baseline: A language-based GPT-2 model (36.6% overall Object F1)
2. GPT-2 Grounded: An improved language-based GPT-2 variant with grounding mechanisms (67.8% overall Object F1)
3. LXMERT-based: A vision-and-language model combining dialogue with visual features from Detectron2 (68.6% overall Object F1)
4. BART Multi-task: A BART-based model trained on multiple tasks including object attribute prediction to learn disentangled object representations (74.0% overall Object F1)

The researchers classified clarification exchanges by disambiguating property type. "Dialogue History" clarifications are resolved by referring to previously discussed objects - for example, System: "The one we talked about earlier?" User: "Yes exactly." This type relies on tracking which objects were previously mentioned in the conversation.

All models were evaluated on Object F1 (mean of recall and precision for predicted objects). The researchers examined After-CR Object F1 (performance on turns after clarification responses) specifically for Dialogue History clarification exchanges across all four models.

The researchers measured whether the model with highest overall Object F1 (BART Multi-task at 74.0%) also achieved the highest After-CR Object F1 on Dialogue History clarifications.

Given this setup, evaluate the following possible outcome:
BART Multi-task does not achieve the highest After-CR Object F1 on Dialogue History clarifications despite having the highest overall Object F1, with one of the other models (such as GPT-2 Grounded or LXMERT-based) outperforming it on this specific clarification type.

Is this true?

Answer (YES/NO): YES